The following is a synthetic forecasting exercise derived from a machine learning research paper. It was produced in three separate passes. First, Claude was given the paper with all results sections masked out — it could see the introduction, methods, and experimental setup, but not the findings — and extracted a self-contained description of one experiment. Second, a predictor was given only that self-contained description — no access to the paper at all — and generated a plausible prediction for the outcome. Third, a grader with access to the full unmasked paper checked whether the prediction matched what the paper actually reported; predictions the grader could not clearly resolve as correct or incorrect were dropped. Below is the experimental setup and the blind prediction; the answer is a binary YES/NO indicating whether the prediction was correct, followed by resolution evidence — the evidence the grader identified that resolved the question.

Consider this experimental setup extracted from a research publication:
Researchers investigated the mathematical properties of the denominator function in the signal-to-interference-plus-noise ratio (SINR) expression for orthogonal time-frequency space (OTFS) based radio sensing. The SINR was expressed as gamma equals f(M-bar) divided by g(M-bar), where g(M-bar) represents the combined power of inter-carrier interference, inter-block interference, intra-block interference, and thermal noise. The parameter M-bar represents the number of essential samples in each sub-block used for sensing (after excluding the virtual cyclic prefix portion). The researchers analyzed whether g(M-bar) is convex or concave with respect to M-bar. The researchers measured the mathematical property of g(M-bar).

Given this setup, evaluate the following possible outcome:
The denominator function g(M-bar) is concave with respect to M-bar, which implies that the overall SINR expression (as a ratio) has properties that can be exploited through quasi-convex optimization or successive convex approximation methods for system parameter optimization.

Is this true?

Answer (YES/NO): NO